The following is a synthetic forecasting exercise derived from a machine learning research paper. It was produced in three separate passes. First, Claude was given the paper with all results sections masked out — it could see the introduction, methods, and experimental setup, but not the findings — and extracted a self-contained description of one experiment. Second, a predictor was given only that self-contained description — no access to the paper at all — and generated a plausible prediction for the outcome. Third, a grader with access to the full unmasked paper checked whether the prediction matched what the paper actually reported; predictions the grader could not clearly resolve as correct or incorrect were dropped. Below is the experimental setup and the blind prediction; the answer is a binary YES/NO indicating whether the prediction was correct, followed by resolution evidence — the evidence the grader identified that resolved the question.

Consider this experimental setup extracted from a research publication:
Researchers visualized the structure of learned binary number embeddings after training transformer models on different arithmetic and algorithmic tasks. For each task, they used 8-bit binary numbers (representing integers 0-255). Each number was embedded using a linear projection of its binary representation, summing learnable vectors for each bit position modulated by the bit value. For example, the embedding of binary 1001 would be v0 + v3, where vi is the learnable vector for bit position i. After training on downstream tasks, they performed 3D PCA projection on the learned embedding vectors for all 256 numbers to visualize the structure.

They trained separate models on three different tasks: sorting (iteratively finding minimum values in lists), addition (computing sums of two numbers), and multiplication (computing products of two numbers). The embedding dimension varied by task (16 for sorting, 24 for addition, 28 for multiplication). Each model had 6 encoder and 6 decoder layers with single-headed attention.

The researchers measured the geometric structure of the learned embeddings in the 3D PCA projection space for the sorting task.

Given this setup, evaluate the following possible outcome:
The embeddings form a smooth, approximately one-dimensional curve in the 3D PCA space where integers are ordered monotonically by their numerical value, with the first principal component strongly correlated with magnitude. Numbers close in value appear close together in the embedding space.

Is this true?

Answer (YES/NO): NO